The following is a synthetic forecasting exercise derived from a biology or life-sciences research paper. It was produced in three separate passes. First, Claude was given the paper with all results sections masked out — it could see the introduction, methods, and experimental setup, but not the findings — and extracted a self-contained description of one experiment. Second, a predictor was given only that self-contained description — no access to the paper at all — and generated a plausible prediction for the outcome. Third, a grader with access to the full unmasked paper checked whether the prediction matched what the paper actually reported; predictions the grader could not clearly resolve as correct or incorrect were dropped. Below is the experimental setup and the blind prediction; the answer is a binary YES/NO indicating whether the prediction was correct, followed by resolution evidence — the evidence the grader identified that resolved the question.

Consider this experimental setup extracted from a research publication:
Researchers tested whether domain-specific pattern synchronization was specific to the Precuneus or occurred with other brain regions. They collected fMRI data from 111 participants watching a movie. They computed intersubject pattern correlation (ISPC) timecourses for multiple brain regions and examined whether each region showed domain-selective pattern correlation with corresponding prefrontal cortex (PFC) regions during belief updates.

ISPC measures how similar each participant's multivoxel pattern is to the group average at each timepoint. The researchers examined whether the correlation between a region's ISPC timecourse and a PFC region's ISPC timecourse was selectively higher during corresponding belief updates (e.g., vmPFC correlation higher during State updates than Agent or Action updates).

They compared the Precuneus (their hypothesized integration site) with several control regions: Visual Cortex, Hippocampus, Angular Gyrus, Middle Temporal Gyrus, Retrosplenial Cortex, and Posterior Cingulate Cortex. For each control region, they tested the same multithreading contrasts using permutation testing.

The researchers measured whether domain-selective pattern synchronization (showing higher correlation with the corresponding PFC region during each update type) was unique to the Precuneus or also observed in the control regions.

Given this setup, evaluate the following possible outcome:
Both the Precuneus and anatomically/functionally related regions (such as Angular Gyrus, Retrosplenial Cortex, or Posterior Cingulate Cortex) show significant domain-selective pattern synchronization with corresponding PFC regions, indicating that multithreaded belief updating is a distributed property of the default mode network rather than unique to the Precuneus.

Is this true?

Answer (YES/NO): NO